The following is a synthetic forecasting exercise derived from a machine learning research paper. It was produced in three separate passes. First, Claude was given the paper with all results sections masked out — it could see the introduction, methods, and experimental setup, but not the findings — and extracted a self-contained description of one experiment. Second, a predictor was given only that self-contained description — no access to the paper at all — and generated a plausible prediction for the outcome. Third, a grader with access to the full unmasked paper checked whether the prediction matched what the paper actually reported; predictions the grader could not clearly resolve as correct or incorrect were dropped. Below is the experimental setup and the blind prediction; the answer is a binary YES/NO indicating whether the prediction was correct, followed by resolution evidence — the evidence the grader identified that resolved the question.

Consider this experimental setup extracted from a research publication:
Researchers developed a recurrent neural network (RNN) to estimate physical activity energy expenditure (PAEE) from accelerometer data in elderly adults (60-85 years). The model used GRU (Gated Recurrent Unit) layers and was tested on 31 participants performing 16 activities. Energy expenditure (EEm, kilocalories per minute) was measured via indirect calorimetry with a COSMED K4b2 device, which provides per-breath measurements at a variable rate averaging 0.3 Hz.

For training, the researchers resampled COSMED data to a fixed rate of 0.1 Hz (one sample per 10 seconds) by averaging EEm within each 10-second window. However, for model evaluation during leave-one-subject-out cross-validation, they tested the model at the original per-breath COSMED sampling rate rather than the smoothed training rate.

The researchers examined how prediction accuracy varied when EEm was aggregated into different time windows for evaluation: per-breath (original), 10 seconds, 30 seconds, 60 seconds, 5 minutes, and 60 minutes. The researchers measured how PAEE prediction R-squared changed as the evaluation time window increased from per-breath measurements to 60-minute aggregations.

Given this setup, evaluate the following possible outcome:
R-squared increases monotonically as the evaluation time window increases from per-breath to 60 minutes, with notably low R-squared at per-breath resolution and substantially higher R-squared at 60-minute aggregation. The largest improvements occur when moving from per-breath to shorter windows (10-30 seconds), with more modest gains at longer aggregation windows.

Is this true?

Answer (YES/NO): NO